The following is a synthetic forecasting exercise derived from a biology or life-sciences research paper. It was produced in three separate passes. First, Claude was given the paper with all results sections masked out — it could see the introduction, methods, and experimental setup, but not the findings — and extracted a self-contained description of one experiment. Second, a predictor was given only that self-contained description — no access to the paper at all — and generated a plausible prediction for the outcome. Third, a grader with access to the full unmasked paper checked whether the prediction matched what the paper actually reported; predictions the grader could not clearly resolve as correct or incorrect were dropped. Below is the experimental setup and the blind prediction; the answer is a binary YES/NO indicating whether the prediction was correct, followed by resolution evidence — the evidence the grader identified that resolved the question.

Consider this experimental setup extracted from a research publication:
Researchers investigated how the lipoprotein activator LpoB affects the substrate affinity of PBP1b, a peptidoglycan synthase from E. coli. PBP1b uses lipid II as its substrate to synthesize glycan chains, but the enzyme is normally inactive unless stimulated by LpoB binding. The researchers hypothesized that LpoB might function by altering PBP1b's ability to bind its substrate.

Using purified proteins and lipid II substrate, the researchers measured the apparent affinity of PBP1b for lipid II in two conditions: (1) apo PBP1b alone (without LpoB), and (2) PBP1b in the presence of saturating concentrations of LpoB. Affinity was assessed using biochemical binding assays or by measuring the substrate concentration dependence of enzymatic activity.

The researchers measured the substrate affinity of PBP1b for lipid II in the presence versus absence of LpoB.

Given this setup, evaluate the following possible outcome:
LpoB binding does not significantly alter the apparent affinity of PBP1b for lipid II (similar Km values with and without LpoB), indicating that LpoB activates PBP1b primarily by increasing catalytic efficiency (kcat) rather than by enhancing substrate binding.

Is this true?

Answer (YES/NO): NO